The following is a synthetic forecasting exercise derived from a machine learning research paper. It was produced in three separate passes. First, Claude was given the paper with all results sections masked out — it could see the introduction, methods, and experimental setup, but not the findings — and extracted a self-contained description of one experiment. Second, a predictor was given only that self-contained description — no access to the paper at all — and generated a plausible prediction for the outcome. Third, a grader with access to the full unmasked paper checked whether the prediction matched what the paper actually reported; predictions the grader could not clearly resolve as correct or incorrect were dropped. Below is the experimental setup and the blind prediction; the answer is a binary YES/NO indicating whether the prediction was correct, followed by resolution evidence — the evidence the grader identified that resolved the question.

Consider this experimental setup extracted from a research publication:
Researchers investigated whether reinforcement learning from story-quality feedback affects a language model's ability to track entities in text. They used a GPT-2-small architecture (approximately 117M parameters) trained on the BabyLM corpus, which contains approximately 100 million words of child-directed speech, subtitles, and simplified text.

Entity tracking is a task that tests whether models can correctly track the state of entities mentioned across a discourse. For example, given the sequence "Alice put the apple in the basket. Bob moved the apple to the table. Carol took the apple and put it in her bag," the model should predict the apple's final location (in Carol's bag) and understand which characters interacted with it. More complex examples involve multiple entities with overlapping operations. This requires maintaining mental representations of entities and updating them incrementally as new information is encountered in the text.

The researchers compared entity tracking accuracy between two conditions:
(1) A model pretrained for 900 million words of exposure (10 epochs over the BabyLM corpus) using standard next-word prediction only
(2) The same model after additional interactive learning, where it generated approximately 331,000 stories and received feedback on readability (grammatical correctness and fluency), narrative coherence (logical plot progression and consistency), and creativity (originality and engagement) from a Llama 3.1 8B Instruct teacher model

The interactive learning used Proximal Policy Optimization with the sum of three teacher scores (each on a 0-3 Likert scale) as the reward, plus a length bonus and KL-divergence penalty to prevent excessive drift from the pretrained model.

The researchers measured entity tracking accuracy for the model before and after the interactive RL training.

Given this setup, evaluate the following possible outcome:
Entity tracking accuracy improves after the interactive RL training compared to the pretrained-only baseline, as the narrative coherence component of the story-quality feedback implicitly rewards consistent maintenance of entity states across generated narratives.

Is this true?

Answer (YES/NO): YES